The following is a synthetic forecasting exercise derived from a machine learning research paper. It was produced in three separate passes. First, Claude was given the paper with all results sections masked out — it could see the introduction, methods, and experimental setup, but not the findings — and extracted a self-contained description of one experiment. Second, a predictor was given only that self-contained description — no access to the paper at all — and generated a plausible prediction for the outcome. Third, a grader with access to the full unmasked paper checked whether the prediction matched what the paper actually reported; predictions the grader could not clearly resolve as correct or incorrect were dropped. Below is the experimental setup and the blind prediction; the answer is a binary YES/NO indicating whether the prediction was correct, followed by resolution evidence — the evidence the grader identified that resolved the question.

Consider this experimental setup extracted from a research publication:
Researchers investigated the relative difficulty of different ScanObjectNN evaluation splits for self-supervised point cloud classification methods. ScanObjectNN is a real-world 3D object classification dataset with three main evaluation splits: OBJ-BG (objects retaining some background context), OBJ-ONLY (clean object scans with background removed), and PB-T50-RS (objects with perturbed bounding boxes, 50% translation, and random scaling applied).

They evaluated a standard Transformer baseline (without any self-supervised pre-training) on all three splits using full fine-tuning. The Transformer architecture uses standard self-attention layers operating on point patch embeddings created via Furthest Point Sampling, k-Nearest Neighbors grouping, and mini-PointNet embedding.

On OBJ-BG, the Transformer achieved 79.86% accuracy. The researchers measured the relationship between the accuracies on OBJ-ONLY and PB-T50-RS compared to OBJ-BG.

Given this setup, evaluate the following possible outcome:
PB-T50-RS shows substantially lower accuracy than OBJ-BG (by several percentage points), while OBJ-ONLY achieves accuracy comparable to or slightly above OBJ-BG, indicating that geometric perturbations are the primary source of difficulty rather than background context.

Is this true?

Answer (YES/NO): YES